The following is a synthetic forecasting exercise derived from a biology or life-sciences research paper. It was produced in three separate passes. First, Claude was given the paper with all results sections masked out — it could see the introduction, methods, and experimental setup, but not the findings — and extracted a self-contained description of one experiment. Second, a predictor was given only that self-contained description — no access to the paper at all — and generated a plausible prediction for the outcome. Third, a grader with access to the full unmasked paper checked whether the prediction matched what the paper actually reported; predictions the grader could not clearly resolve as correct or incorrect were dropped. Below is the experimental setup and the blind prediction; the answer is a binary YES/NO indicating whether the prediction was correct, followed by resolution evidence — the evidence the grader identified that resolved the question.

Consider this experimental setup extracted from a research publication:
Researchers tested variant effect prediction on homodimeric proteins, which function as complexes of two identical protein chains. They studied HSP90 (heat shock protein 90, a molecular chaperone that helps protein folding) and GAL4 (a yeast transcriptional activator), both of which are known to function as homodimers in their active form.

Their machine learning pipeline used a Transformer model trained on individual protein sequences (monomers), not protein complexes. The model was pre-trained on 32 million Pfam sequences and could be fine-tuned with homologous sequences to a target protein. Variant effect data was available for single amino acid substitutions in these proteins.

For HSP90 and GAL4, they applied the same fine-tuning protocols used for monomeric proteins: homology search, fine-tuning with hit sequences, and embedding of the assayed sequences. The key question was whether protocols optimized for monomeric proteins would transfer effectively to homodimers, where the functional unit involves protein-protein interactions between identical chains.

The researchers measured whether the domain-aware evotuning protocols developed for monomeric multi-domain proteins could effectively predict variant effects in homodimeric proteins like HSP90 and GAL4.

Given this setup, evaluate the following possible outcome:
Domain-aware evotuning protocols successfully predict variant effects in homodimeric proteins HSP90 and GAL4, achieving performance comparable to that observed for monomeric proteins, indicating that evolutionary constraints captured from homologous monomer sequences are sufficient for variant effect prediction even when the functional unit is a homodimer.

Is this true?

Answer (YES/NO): NO